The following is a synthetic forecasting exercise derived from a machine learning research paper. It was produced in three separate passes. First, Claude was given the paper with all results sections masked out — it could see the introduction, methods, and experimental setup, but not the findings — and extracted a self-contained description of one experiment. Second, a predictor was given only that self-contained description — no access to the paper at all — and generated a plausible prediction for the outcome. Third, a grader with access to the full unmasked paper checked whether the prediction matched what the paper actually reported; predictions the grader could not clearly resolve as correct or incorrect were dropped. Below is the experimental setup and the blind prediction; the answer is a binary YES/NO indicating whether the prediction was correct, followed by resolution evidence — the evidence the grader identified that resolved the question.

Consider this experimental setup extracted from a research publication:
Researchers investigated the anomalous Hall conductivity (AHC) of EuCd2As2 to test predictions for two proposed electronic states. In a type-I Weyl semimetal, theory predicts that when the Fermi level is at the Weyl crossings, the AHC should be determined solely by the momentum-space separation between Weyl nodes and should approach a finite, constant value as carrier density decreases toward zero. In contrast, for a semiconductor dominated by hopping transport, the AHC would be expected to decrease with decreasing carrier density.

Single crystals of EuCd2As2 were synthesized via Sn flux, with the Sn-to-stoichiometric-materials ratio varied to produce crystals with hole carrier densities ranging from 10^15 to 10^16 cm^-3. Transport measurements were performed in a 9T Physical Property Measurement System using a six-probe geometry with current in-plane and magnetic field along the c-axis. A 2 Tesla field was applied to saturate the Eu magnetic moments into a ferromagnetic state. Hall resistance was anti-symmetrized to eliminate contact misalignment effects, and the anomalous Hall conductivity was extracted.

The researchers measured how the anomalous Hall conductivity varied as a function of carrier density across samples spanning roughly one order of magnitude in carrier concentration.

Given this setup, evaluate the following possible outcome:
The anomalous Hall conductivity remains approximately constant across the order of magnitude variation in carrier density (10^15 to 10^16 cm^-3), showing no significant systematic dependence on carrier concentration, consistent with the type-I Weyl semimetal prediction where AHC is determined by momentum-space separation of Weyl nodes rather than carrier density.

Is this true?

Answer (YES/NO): NO